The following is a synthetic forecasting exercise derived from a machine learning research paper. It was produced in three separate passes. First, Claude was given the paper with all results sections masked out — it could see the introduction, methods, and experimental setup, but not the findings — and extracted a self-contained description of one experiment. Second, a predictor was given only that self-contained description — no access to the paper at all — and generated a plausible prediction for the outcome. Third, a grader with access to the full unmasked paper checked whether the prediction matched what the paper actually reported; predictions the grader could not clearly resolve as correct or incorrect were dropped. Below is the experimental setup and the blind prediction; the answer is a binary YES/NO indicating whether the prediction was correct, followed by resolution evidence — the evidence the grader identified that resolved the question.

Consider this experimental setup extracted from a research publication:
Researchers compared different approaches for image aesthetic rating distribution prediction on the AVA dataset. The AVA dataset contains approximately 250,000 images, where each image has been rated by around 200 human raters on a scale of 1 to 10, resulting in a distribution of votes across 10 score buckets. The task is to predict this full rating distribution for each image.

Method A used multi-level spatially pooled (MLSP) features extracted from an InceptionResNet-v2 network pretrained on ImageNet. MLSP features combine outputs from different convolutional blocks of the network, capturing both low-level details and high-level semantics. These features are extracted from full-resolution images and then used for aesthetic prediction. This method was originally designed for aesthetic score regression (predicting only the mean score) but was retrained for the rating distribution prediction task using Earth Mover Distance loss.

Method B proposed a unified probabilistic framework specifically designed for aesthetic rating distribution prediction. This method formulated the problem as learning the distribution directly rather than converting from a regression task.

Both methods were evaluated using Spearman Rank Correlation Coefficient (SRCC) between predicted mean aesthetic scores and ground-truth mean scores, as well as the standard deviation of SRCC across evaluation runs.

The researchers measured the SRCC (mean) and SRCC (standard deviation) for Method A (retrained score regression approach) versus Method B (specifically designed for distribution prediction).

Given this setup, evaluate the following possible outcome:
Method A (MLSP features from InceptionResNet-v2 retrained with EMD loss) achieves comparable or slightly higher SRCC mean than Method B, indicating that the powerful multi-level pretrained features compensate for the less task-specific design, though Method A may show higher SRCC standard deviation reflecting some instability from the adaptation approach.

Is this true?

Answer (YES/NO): YES